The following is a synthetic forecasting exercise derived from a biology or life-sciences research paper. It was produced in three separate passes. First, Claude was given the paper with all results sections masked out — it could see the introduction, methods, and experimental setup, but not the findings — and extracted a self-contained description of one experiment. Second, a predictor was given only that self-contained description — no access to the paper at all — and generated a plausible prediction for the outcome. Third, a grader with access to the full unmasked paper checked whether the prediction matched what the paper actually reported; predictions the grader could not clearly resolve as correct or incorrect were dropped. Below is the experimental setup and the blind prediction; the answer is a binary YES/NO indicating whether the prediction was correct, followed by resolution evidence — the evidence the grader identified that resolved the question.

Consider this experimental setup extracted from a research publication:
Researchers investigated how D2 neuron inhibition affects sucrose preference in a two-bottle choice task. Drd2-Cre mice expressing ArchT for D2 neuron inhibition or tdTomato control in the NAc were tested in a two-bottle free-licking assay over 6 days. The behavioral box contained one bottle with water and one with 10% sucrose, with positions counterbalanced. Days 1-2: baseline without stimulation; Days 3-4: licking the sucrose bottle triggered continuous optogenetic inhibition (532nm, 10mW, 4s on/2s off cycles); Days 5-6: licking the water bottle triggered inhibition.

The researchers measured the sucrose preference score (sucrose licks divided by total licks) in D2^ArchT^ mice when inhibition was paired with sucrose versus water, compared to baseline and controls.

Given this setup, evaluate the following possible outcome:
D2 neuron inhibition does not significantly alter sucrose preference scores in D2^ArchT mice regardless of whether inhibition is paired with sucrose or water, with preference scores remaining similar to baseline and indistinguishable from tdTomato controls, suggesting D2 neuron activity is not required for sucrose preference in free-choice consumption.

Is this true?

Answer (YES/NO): YES